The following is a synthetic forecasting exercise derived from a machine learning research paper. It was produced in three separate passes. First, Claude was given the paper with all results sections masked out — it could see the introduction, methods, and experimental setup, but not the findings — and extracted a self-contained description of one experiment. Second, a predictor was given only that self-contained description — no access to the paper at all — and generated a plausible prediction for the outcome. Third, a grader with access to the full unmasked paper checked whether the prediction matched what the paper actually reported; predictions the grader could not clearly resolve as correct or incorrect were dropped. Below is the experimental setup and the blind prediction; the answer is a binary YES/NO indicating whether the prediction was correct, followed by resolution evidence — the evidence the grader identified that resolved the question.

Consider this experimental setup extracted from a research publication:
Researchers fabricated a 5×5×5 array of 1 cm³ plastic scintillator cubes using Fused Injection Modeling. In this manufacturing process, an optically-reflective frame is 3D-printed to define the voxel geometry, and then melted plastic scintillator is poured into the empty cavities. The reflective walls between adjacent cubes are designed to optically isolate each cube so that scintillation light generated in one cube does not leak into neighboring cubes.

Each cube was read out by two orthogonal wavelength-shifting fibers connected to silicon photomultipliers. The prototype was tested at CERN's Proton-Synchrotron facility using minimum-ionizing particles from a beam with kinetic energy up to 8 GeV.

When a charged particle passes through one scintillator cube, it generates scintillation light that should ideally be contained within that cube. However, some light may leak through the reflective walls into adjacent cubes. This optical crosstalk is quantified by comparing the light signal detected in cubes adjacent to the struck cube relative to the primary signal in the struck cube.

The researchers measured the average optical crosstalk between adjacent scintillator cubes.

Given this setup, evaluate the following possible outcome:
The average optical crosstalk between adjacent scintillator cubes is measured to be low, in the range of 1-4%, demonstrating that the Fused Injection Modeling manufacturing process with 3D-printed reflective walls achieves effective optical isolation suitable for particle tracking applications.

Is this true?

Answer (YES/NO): NO